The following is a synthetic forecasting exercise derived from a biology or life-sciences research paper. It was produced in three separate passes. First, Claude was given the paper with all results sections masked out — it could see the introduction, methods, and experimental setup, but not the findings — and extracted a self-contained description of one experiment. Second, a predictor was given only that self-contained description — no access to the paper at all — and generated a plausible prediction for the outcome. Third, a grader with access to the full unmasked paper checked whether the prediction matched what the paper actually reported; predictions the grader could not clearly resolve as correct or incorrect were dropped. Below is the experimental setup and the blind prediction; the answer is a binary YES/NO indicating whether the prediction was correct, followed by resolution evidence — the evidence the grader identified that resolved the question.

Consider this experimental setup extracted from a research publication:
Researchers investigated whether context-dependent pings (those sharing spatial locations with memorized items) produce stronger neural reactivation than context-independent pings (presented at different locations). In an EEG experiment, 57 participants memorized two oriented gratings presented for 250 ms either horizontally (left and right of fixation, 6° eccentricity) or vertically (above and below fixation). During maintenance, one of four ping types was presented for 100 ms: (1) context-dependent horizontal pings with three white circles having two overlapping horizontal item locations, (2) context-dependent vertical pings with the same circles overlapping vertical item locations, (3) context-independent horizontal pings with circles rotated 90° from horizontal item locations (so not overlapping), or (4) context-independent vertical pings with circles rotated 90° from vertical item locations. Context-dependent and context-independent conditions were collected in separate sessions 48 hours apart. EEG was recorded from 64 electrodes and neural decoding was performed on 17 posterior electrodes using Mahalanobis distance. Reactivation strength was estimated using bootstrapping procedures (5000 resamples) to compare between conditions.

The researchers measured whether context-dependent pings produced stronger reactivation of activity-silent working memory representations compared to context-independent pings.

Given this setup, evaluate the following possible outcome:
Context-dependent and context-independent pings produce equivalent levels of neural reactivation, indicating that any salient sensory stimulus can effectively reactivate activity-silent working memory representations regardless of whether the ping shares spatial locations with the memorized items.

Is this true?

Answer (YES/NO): NO